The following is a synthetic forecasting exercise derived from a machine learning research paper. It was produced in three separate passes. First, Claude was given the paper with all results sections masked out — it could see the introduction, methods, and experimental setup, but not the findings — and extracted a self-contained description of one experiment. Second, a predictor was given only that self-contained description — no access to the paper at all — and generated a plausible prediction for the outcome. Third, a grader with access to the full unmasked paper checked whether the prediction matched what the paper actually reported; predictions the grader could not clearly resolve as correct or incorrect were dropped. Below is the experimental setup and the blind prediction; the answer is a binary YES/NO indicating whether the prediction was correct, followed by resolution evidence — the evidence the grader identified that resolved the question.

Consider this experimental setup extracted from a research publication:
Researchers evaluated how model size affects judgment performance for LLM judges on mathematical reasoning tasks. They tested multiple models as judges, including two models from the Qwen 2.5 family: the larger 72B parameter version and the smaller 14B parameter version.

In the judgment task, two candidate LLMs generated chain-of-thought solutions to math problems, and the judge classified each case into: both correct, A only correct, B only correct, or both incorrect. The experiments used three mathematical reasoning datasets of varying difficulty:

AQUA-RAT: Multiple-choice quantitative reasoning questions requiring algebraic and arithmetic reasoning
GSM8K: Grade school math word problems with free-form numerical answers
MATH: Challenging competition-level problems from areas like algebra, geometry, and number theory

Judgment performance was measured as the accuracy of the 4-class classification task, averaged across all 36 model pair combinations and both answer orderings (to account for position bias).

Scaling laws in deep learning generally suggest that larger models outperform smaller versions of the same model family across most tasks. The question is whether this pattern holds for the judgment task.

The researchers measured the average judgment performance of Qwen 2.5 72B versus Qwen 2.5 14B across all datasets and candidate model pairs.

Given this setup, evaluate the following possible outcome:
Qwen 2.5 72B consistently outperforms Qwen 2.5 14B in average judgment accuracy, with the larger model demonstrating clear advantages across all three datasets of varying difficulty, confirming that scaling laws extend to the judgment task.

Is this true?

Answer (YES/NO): NO